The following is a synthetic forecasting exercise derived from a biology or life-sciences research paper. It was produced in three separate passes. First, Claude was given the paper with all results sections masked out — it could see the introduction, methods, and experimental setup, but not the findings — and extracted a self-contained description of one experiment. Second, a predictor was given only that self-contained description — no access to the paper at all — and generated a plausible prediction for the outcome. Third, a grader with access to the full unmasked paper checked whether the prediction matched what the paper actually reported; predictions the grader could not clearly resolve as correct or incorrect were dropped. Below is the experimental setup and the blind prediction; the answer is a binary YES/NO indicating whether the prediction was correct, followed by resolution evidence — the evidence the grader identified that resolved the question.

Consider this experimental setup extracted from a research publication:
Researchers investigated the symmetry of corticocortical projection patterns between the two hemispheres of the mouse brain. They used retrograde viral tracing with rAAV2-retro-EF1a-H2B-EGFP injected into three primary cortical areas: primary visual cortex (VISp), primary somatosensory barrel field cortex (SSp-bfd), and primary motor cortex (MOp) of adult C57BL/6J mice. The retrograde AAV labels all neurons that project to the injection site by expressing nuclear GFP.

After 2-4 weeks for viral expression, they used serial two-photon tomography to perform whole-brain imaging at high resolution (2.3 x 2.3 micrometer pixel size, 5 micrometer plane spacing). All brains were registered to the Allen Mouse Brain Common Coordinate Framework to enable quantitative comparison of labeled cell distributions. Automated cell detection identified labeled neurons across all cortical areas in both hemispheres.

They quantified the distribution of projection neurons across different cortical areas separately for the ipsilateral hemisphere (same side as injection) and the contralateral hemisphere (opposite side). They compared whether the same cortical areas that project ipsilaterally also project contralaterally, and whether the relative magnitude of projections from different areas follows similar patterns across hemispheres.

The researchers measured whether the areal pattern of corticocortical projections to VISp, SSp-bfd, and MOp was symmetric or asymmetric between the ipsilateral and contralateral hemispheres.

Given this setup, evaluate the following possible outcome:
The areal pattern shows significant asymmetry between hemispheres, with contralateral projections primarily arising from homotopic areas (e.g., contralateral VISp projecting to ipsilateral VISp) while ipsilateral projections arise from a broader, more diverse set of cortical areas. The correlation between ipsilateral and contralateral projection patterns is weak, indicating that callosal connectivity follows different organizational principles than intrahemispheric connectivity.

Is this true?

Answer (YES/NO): NO